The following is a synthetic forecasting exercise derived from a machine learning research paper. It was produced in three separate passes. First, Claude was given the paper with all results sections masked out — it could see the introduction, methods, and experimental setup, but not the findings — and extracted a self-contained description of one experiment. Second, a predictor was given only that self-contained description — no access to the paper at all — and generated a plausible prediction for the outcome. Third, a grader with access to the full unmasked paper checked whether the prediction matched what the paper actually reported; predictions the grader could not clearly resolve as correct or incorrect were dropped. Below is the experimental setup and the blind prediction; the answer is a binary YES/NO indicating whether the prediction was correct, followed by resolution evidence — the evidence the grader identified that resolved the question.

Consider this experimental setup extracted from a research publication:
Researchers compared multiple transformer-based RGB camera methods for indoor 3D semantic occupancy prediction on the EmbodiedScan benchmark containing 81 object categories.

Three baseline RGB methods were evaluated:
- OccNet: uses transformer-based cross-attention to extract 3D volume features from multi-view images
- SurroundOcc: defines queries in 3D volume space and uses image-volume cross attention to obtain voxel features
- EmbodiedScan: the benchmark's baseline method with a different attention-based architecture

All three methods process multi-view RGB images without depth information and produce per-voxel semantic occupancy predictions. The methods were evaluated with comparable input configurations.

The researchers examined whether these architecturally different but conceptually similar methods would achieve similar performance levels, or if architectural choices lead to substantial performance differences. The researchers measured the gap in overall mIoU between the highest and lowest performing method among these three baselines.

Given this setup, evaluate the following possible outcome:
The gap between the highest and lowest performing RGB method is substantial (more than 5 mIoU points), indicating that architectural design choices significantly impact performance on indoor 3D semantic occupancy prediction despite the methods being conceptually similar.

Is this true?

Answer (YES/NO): NO